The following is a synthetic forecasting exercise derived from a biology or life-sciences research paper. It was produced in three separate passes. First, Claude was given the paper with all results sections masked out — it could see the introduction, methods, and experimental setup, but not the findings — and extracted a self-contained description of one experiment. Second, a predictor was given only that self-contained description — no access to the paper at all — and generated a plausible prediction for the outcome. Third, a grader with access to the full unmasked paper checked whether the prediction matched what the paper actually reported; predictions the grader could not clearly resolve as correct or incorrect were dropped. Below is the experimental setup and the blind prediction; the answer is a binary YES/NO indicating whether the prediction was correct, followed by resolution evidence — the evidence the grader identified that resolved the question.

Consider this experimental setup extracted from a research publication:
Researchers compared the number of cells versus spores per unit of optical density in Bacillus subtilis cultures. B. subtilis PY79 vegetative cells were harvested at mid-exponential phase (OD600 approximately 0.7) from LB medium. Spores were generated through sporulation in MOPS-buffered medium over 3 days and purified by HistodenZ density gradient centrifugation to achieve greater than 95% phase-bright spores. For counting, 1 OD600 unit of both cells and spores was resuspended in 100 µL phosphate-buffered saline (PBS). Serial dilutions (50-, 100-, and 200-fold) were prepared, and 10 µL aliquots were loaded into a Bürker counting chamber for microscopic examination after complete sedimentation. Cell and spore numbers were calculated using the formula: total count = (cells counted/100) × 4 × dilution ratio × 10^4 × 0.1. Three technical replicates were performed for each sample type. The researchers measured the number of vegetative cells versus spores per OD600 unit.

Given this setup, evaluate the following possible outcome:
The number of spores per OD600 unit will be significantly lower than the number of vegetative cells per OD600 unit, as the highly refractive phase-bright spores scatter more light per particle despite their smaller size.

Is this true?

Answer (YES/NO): YES